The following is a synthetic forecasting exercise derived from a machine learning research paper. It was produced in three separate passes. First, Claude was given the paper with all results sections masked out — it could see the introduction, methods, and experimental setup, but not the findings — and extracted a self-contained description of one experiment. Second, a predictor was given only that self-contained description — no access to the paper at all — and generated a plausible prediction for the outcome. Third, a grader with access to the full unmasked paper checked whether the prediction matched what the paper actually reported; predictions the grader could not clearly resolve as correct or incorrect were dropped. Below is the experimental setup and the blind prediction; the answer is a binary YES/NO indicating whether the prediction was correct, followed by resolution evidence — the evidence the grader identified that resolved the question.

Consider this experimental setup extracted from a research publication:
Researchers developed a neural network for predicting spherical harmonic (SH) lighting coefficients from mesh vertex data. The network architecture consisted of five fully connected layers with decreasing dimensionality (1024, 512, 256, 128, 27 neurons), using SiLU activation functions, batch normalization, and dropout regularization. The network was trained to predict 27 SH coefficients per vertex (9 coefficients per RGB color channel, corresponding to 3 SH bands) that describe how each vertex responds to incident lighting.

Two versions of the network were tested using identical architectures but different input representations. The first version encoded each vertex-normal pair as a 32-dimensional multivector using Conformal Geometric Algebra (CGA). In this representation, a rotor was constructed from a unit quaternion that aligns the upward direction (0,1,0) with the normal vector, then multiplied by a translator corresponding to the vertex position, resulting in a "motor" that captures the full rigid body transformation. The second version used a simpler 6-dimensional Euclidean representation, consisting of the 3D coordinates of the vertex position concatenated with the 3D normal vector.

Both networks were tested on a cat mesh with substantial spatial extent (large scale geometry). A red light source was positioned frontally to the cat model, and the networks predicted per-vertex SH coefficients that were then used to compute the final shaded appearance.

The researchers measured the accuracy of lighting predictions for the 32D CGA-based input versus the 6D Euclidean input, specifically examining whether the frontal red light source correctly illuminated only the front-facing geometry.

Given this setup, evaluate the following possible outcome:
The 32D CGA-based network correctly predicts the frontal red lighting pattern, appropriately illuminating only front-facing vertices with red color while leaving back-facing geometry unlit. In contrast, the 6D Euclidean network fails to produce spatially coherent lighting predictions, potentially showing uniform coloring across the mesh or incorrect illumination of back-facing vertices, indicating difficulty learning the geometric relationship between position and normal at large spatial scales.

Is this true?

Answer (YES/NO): YES